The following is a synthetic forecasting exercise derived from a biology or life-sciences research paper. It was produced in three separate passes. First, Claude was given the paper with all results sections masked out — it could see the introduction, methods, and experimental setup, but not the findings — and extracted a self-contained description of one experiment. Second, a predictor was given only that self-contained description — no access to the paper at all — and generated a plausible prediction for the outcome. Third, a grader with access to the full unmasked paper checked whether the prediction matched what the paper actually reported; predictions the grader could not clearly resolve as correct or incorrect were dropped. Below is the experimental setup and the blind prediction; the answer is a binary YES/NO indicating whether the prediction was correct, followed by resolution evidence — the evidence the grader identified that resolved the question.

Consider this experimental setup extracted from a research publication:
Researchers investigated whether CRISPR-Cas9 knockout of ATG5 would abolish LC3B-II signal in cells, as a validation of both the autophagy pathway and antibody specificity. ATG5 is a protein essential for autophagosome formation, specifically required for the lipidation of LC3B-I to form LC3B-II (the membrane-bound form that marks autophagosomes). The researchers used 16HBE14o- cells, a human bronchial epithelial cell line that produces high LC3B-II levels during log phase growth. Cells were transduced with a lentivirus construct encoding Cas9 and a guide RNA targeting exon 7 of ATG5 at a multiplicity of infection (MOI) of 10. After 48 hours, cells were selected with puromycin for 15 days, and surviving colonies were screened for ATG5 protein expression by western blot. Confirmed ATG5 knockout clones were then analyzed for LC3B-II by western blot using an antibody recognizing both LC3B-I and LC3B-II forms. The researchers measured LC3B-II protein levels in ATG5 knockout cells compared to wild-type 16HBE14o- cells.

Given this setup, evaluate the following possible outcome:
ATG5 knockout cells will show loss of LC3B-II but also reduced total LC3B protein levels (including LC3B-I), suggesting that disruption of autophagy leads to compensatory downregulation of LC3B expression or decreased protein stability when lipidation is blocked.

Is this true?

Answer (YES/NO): NO